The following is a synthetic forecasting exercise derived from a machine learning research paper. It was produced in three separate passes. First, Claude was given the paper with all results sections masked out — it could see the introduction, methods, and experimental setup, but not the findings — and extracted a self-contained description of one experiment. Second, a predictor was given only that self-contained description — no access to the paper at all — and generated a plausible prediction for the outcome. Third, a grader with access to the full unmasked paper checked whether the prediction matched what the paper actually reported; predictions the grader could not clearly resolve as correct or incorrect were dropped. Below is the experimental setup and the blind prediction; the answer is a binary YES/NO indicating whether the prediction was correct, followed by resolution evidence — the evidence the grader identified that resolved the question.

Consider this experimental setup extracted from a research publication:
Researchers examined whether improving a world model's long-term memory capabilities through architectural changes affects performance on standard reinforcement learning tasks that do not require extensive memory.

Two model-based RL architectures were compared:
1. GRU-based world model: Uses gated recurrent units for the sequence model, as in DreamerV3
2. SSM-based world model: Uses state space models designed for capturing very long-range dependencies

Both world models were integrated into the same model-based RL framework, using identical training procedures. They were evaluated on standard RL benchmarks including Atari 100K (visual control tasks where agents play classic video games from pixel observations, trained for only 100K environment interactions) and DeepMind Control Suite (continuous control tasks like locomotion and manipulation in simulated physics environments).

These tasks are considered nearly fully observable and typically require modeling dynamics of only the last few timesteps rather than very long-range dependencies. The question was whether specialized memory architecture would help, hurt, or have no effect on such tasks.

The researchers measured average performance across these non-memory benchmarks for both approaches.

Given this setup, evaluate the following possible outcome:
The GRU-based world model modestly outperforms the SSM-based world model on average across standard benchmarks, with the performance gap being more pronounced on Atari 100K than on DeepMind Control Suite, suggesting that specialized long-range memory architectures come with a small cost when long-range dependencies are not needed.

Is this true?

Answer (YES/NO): NO